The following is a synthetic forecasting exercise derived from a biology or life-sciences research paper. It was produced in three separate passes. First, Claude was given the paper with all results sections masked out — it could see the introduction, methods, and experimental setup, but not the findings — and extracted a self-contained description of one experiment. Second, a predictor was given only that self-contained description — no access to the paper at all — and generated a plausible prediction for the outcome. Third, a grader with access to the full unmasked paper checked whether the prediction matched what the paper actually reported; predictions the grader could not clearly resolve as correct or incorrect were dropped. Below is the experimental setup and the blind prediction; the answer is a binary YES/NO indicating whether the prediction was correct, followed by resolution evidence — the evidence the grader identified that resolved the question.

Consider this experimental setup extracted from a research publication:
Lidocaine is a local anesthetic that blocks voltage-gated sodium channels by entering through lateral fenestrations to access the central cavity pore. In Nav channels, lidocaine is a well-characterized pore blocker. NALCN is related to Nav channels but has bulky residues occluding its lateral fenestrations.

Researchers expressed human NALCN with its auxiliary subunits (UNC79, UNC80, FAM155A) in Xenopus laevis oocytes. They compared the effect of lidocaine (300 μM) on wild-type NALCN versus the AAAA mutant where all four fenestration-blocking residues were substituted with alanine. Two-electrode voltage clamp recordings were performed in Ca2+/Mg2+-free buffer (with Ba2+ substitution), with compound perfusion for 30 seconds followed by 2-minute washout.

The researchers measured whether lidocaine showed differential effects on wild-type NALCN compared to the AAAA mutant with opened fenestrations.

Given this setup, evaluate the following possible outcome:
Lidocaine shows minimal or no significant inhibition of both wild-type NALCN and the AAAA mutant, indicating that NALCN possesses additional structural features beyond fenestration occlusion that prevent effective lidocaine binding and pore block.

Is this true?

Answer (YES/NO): YES